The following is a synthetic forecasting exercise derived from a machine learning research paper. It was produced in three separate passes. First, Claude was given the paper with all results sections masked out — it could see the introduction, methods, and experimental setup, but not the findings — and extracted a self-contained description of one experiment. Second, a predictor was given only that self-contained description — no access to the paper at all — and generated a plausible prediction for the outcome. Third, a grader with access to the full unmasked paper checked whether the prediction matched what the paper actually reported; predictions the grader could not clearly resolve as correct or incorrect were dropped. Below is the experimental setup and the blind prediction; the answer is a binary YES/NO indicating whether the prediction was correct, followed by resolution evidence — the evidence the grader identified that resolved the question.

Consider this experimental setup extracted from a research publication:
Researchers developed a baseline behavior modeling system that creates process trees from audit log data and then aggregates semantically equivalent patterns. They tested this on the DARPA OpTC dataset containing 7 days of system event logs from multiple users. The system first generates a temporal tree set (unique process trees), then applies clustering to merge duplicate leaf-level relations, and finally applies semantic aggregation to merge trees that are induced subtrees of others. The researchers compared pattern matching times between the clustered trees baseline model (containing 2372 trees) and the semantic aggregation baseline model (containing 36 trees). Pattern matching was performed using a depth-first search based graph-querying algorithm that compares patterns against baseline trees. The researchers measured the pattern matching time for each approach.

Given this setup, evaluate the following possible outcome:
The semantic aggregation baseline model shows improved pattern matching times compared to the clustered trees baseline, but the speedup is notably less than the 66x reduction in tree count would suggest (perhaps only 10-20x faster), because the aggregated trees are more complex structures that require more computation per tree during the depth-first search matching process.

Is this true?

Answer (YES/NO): NO